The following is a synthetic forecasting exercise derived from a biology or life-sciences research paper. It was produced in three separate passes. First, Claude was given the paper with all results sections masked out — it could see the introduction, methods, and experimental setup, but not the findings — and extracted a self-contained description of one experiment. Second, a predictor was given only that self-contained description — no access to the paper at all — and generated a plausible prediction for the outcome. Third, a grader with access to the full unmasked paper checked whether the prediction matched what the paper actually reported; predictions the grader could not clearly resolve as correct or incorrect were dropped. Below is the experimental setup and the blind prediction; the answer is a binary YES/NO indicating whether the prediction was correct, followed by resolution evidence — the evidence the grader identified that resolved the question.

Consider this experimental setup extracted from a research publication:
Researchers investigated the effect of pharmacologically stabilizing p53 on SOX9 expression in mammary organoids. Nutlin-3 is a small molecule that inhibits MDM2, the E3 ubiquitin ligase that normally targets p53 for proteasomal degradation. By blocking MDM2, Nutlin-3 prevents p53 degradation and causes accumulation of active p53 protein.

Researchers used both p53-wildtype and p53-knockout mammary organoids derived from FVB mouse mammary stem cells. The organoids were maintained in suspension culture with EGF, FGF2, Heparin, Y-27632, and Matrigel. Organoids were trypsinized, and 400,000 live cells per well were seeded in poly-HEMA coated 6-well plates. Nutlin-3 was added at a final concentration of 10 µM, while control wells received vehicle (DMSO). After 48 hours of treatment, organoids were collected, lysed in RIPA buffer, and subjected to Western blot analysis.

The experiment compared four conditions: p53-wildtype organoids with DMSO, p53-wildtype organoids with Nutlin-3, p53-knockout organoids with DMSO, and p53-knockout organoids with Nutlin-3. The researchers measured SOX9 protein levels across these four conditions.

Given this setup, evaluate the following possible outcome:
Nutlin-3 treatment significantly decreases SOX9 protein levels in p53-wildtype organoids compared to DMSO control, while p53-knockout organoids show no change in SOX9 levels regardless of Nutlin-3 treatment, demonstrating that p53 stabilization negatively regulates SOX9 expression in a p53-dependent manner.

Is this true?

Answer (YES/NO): YES